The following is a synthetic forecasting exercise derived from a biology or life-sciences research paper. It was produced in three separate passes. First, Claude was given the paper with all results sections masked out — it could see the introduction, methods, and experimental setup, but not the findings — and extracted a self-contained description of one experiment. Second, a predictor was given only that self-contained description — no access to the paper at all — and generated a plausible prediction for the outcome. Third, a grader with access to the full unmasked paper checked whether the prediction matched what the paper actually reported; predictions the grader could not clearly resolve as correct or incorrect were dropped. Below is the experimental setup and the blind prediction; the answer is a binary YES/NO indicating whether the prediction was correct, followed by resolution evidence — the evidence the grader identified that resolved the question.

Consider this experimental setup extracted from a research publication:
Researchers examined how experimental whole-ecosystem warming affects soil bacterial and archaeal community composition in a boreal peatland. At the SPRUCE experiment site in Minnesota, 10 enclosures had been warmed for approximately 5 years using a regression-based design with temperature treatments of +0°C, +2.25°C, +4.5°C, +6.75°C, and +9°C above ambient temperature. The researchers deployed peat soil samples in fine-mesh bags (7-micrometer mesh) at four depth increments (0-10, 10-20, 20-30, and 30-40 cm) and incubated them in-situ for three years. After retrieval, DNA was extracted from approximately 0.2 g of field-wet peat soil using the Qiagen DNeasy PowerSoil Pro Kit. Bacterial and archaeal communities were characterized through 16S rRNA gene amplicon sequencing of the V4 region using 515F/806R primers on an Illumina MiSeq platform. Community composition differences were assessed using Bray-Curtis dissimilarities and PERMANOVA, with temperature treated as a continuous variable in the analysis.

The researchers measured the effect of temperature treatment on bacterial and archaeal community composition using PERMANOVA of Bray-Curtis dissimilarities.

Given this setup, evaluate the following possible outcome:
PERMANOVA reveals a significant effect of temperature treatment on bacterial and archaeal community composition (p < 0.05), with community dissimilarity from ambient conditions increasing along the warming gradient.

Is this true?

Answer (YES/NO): NO